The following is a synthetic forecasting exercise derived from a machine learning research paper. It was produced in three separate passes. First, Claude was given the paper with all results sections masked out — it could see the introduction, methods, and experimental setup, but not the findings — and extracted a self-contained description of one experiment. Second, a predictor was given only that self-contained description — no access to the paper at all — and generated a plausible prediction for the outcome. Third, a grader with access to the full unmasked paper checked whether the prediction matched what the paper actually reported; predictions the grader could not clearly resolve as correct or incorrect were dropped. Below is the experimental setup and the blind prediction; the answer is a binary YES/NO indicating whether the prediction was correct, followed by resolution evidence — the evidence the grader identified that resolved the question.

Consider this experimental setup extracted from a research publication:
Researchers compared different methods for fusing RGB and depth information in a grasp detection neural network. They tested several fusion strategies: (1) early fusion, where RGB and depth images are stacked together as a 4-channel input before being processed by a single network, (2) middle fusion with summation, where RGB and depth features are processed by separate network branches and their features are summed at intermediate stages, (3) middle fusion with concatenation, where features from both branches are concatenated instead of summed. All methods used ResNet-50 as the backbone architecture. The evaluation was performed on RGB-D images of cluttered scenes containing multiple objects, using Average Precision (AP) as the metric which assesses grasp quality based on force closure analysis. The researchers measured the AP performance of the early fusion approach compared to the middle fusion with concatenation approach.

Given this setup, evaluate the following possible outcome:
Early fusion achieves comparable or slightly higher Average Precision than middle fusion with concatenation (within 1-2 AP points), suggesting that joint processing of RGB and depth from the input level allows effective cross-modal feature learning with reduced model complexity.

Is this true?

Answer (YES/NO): NO